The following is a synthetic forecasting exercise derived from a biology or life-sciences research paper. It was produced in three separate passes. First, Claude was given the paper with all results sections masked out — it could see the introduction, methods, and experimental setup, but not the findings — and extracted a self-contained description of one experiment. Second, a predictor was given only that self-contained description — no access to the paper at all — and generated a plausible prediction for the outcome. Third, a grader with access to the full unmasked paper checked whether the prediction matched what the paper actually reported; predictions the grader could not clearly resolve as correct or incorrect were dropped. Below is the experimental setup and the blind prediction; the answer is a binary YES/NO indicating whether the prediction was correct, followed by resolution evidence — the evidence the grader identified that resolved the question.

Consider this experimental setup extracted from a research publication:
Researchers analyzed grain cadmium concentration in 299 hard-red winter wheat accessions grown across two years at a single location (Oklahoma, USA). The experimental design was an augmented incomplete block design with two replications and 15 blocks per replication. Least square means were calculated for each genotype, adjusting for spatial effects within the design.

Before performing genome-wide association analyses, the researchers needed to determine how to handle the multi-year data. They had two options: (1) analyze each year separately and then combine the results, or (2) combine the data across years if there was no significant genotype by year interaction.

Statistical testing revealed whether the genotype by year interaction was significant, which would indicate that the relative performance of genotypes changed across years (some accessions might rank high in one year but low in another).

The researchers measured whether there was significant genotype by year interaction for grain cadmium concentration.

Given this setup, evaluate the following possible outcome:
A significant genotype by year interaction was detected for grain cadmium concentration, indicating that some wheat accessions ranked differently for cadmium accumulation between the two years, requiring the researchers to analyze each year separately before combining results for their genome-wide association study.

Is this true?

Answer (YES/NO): NO